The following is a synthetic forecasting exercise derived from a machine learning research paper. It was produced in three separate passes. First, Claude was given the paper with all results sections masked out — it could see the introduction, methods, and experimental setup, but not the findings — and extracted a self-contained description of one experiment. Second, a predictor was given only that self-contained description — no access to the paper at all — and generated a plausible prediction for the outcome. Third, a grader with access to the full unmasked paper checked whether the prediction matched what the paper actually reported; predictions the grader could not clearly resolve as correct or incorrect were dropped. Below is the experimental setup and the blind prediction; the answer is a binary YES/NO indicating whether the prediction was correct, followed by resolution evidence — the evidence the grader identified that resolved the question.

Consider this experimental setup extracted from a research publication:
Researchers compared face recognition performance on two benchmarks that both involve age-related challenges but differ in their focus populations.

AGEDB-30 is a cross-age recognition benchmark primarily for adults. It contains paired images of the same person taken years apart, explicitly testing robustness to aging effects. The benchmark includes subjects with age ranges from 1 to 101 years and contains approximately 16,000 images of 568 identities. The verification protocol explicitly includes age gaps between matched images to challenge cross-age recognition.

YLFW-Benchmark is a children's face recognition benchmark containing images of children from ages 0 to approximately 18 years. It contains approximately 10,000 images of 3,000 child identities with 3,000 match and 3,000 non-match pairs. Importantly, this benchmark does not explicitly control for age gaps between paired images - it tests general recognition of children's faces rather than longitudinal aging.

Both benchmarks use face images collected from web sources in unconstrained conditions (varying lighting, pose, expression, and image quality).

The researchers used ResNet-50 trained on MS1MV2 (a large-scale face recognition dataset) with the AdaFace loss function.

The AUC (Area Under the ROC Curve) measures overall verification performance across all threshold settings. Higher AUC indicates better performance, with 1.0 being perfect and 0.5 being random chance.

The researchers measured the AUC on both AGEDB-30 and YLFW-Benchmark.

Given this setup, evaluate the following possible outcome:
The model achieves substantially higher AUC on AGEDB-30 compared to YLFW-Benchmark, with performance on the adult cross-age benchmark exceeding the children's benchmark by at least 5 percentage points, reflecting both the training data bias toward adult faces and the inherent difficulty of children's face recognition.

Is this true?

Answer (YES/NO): NO